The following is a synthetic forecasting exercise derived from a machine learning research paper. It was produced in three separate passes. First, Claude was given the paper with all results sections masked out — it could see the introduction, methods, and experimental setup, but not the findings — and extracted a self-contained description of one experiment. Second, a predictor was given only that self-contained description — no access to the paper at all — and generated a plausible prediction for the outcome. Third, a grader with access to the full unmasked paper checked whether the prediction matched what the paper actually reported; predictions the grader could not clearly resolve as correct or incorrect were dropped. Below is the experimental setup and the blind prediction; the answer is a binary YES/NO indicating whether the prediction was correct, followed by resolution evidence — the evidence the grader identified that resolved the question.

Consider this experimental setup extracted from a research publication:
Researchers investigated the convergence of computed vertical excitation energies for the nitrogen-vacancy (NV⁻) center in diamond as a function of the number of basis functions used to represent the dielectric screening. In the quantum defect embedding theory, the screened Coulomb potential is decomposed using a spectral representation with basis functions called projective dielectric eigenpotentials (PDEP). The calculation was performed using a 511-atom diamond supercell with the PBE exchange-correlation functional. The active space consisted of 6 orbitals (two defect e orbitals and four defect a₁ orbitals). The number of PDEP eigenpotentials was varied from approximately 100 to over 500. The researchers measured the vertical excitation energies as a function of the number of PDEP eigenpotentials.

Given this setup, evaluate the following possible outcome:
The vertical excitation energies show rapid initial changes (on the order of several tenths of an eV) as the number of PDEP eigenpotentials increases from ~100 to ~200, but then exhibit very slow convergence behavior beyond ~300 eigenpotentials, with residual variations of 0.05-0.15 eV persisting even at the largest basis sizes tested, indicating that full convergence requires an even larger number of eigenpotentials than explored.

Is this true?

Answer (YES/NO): NO